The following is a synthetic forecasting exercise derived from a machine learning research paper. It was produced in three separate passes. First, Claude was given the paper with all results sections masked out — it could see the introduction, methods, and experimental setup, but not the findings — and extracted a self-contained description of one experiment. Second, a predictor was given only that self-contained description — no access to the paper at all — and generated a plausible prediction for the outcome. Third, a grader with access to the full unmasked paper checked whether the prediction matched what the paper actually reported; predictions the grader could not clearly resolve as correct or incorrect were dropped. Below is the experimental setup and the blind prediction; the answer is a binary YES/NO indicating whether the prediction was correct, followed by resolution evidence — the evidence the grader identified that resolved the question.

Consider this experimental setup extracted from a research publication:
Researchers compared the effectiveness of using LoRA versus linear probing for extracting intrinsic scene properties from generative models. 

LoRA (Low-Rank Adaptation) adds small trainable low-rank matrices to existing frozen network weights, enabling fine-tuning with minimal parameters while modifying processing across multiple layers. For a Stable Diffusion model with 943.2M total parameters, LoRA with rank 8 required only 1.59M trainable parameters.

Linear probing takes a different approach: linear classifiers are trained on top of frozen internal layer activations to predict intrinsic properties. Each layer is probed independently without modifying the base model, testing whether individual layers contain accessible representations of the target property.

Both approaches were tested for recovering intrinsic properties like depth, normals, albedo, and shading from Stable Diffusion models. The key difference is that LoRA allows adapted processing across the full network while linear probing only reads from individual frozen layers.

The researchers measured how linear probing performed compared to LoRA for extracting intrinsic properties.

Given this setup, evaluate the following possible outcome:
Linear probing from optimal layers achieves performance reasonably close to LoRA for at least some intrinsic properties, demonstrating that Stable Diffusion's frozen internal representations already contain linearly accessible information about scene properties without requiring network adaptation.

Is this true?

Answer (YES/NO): NO